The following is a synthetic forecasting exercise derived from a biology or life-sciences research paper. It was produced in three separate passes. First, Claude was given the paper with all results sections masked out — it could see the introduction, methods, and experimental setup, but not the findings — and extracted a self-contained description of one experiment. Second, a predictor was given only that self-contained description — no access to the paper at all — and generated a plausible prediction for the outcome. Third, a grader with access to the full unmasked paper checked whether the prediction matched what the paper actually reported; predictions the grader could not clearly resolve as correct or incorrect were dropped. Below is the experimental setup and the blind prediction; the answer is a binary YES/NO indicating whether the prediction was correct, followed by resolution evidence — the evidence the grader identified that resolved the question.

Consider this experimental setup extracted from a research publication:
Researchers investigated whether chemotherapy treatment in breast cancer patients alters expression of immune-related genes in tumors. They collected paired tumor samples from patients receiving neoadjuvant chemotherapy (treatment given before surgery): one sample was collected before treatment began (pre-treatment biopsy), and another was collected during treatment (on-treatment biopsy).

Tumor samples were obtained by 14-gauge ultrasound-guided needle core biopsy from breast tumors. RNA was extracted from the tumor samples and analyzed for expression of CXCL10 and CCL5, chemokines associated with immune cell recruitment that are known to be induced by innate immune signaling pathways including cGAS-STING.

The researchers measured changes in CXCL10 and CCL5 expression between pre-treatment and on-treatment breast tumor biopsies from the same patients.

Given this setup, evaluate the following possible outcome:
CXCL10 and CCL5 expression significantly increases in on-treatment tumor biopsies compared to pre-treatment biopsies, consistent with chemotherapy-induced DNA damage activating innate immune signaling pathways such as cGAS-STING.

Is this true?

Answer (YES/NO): YES